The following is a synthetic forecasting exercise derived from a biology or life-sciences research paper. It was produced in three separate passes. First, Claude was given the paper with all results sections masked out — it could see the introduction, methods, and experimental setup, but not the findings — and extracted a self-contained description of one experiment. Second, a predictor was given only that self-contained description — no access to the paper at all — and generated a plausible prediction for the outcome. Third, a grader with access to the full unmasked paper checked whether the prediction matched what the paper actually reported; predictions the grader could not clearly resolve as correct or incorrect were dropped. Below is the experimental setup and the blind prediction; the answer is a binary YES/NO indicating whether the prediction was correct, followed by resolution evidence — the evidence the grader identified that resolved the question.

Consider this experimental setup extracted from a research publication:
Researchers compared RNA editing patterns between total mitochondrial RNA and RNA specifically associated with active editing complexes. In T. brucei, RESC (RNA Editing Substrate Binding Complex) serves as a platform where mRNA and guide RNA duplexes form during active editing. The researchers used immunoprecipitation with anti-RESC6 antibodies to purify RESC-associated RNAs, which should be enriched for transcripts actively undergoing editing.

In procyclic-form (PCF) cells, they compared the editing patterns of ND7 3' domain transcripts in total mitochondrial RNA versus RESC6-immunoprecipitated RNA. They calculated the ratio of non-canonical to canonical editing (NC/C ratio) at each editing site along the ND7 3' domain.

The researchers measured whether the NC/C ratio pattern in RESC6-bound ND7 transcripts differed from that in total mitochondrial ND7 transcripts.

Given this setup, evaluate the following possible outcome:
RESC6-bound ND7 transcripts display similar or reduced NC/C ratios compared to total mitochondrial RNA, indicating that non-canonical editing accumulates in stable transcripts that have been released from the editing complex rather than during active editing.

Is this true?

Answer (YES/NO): NO